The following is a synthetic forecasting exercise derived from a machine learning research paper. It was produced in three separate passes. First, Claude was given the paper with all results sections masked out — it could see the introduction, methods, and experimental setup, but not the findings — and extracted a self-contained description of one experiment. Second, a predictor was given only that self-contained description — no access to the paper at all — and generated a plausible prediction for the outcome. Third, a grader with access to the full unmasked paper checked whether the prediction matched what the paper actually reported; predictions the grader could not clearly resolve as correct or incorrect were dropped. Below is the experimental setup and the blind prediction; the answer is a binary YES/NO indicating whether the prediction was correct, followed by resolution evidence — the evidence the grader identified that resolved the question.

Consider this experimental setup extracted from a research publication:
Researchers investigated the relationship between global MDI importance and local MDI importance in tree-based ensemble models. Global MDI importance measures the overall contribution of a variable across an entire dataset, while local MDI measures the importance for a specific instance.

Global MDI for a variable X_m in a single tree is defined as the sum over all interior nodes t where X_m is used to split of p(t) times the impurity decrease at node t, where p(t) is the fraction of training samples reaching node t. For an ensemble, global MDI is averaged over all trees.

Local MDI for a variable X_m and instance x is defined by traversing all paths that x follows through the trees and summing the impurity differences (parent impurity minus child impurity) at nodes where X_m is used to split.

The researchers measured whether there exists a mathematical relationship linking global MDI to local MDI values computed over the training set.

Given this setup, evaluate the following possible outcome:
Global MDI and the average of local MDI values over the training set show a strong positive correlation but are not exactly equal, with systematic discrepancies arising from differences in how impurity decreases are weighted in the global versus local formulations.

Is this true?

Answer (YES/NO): NO